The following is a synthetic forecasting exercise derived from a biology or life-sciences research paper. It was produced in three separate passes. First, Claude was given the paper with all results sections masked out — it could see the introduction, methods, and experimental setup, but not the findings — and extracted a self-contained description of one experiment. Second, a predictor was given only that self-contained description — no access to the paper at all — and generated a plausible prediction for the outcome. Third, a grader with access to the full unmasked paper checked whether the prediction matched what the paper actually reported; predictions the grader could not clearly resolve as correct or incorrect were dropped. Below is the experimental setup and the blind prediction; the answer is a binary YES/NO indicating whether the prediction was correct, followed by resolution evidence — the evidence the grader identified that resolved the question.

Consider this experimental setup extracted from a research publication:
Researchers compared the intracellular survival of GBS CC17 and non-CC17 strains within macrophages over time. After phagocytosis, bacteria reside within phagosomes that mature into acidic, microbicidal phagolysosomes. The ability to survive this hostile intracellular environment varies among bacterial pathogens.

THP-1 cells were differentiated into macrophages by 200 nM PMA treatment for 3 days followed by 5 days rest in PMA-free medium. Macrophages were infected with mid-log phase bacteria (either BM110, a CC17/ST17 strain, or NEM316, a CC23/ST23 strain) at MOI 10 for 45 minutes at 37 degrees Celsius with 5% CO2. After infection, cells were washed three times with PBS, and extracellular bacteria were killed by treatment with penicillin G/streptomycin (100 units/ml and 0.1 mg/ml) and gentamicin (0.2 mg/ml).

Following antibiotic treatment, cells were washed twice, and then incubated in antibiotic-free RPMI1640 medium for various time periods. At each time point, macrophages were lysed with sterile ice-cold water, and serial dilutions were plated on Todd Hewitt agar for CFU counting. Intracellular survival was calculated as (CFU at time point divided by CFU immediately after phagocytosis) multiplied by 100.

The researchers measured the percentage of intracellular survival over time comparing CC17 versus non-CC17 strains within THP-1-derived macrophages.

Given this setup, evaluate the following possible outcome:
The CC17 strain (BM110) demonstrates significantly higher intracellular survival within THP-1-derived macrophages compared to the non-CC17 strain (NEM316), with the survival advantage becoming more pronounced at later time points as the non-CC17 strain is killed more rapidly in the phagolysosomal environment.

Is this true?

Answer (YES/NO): NO